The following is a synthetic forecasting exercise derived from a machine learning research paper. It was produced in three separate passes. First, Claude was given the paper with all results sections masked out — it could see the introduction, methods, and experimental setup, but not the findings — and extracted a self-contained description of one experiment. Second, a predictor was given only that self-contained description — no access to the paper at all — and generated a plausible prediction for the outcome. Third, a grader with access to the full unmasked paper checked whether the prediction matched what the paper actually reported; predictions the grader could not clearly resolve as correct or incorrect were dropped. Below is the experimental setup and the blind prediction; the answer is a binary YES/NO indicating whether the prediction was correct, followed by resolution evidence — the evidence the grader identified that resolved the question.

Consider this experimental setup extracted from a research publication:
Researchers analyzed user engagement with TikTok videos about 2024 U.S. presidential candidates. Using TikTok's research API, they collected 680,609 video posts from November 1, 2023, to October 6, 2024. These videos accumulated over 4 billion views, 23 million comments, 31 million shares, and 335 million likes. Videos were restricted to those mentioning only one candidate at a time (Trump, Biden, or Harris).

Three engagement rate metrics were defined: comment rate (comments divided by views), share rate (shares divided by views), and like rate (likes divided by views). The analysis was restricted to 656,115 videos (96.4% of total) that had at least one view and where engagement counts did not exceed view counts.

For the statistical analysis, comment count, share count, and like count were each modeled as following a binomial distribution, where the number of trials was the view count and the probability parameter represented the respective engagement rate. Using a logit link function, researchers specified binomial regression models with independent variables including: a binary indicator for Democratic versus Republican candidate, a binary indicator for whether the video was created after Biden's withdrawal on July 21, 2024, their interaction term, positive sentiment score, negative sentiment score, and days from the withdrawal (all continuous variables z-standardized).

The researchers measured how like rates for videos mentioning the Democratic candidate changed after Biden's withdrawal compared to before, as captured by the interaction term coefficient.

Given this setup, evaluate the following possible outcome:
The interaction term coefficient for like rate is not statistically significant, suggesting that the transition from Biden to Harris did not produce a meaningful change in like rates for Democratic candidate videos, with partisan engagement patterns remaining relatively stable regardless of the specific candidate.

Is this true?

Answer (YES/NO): YES